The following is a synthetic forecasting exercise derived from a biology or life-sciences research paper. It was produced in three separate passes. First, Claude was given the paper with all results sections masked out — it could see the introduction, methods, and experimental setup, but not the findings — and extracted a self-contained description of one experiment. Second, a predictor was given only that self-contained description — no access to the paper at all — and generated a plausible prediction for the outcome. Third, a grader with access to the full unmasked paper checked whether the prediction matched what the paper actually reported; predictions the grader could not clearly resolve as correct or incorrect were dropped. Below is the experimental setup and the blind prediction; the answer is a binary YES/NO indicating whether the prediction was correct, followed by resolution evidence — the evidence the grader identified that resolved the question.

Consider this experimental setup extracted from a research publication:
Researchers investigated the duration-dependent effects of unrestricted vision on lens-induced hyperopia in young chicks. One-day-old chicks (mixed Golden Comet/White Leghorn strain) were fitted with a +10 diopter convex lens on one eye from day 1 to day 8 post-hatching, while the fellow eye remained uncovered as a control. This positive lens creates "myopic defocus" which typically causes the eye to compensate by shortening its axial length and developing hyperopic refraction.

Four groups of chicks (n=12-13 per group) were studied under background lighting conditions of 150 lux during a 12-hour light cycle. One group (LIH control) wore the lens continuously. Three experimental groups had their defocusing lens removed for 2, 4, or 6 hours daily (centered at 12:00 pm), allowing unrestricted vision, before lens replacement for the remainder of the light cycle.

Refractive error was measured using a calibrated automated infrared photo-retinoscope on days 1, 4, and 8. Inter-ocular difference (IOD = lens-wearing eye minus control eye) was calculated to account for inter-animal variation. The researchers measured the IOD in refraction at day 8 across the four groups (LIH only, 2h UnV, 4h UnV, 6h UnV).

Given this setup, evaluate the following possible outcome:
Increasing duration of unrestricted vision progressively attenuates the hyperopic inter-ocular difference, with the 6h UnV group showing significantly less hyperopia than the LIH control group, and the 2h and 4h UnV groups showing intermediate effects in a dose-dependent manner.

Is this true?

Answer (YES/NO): YES